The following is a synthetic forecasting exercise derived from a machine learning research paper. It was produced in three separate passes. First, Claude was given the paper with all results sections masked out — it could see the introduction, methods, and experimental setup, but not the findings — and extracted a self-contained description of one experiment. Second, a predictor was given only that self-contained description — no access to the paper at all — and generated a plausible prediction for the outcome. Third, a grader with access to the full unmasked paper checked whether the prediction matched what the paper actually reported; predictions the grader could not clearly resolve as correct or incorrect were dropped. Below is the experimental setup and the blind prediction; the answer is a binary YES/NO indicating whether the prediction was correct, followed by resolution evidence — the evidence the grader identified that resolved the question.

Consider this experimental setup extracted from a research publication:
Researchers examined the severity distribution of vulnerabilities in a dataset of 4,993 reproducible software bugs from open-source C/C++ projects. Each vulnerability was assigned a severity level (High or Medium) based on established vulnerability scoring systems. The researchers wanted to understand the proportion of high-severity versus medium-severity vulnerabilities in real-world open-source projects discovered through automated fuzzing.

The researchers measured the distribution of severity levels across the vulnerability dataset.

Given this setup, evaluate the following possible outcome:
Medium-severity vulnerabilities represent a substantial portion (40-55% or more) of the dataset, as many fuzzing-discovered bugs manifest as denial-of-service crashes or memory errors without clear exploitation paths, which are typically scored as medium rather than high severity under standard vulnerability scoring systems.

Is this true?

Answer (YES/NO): YES